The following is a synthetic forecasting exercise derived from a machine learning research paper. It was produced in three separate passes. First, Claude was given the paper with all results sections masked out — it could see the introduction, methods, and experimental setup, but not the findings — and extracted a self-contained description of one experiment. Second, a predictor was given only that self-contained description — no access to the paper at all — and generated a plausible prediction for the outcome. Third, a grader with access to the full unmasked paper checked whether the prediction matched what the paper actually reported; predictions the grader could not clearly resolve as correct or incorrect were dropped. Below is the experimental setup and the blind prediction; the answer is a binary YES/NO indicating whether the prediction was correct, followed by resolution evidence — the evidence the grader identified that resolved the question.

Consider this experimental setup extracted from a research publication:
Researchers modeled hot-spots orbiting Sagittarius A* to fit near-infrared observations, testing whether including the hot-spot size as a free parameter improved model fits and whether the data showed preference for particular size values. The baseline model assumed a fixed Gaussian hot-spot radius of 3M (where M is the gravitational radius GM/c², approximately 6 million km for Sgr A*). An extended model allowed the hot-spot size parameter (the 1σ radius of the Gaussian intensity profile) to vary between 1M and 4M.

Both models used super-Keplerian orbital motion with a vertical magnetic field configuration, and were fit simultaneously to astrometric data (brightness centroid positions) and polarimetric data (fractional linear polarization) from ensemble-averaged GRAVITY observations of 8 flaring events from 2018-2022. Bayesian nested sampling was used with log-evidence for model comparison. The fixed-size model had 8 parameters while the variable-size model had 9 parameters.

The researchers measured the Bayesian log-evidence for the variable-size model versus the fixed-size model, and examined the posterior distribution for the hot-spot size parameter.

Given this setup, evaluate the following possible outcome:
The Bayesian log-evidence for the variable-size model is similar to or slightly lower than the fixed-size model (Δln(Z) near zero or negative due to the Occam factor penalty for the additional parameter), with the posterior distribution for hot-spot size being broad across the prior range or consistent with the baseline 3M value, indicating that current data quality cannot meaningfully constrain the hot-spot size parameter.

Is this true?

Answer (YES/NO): NO